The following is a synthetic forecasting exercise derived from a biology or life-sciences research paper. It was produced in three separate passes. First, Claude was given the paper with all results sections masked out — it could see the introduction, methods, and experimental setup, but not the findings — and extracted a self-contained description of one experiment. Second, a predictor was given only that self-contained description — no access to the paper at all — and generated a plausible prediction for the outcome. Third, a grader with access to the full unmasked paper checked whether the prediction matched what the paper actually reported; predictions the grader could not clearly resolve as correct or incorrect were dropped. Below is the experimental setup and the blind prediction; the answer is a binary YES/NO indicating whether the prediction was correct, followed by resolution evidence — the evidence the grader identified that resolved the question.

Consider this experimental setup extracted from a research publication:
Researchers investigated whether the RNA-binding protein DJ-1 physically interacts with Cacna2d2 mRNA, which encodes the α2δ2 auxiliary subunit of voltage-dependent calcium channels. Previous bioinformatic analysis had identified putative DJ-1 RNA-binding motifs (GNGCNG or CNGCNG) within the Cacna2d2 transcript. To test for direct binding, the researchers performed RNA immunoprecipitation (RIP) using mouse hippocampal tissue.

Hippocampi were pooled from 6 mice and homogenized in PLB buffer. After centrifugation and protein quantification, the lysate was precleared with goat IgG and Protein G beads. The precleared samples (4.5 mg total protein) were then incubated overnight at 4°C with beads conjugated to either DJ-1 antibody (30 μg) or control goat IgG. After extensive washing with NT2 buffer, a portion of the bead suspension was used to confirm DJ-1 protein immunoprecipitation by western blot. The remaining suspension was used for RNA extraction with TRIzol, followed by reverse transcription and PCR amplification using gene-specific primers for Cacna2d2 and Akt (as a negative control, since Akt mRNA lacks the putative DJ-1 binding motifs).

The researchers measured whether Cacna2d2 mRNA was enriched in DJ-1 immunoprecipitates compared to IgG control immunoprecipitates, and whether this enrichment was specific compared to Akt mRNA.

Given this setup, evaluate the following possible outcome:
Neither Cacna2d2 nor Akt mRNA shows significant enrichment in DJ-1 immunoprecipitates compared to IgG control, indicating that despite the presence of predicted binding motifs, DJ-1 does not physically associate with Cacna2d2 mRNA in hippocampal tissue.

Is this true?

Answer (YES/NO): NO